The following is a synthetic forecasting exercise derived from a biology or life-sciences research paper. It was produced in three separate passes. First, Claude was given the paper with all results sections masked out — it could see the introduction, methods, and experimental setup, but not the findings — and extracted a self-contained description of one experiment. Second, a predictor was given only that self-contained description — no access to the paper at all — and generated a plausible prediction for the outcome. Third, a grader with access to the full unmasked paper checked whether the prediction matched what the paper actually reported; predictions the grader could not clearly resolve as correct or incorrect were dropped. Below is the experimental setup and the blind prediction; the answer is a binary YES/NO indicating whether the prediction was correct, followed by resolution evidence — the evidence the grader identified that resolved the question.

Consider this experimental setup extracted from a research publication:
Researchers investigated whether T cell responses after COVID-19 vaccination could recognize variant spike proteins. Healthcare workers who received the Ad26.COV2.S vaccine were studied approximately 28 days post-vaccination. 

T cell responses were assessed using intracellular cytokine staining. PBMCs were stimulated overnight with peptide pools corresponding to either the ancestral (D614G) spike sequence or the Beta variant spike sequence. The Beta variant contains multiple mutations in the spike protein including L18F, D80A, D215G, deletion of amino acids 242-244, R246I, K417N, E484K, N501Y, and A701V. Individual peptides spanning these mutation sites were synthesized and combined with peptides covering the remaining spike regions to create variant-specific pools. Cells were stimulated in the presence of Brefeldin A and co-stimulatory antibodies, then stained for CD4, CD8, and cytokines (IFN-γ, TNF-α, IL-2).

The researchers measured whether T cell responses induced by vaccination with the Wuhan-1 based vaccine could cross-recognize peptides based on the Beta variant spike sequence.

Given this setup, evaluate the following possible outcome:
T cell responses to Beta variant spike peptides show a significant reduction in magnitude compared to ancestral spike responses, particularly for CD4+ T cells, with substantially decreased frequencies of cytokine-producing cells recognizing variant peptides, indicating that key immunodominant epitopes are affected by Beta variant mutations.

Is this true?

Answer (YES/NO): NO